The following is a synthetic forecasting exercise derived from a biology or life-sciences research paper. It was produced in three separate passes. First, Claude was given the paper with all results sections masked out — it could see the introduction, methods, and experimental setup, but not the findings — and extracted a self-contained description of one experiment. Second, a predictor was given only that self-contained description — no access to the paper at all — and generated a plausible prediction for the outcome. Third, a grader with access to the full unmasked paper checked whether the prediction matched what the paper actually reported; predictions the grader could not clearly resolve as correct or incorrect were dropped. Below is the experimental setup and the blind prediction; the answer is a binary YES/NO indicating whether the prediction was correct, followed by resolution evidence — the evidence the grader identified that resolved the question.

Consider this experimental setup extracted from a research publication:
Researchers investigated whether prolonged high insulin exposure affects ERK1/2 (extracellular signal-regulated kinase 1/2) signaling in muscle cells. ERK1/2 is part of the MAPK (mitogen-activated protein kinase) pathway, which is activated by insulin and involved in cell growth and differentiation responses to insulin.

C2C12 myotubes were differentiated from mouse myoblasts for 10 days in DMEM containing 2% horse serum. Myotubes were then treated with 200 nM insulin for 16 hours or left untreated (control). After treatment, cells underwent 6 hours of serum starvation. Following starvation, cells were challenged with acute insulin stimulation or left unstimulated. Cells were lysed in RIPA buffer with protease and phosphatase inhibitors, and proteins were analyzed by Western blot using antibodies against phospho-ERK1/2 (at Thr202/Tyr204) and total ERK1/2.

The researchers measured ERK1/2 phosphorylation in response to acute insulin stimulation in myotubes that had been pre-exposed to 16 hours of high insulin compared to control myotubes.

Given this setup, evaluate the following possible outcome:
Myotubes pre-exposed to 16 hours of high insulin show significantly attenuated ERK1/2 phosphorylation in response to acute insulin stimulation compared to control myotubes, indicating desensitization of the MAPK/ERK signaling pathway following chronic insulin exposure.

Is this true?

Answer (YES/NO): YES